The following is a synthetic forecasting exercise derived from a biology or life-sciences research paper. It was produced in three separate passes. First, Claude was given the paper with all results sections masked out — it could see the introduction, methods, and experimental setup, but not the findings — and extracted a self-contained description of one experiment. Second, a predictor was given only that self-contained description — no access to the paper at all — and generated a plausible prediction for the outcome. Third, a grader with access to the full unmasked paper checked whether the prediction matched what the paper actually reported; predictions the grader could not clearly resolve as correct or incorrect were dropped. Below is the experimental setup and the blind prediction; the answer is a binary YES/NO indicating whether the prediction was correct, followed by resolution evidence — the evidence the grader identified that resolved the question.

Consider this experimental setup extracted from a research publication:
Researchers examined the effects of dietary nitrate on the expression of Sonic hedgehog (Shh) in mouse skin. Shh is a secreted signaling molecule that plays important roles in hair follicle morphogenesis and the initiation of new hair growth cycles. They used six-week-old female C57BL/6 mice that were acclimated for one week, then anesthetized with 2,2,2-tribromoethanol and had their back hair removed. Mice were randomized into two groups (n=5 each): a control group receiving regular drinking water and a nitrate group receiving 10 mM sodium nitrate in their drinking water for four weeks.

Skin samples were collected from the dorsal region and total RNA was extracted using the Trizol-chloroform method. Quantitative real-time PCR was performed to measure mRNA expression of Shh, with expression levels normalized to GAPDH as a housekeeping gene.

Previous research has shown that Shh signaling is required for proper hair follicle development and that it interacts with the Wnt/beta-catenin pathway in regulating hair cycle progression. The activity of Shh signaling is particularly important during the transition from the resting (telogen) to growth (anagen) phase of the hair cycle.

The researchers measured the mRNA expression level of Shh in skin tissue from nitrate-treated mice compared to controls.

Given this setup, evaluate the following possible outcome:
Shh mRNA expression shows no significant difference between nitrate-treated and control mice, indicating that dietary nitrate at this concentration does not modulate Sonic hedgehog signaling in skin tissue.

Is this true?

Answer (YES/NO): NO